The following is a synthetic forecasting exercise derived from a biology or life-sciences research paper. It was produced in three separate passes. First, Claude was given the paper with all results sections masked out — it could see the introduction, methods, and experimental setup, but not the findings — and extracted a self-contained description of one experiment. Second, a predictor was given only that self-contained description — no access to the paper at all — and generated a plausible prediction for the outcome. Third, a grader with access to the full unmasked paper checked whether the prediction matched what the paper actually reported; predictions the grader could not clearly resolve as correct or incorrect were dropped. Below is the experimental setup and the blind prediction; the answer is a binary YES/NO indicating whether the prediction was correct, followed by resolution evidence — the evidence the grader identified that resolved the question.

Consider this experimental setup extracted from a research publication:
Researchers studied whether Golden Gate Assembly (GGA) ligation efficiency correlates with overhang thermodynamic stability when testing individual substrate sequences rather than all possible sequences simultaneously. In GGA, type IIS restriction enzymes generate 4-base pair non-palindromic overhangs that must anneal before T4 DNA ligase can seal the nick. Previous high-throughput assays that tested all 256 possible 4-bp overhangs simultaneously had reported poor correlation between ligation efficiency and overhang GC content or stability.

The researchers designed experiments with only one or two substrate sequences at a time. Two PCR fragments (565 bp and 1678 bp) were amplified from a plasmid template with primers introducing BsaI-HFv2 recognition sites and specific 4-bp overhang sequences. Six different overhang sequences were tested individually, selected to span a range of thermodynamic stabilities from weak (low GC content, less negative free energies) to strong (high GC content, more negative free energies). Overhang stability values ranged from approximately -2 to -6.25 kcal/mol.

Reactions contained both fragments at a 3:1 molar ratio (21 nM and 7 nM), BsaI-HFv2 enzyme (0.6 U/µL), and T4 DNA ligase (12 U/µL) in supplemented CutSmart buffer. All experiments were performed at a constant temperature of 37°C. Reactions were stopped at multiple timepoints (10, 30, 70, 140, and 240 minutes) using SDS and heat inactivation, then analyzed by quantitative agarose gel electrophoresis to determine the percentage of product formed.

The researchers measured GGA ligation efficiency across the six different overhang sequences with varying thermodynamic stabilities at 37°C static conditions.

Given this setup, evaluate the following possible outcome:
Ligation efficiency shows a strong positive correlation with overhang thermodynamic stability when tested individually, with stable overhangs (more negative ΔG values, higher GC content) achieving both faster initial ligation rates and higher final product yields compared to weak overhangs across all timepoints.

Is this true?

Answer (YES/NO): NO